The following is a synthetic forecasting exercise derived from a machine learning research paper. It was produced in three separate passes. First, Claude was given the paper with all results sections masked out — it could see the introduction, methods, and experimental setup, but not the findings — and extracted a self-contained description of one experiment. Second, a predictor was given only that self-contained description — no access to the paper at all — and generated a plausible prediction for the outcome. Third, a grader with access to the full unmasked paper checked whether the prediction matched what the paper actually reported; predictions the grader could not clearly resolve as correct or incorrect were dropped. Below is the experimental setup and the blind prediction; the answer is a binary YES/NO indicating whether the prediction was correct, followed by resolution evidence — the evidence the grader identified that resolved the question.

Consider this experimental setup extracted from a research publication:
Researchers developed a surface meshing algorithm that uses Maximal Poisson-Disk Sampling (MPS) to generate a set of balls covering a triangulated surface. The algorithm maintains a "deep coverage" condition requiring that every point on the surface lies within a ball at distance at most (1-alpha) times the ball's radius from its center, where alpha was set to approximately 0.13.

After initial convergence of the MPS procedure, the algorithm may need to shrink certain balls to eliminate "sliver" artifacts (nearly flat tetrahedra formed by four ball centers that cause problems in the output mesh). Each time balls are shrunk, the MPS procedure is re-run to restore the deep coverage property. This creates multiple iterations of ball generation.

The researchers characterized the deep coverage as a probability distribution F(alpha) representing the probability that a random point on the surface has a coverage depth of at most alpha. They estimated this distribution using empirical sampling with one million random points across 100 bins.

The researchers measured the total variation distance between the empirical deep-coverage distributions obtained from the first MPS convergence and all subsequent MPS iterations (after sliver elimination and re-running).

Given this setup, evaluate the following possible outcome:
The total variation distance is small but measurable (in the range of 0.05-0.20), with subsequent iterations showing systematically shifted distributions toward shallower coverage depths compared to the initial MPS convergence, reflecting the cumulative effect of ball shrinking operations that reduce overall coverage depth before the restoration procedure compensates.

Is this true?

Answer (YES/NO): NO